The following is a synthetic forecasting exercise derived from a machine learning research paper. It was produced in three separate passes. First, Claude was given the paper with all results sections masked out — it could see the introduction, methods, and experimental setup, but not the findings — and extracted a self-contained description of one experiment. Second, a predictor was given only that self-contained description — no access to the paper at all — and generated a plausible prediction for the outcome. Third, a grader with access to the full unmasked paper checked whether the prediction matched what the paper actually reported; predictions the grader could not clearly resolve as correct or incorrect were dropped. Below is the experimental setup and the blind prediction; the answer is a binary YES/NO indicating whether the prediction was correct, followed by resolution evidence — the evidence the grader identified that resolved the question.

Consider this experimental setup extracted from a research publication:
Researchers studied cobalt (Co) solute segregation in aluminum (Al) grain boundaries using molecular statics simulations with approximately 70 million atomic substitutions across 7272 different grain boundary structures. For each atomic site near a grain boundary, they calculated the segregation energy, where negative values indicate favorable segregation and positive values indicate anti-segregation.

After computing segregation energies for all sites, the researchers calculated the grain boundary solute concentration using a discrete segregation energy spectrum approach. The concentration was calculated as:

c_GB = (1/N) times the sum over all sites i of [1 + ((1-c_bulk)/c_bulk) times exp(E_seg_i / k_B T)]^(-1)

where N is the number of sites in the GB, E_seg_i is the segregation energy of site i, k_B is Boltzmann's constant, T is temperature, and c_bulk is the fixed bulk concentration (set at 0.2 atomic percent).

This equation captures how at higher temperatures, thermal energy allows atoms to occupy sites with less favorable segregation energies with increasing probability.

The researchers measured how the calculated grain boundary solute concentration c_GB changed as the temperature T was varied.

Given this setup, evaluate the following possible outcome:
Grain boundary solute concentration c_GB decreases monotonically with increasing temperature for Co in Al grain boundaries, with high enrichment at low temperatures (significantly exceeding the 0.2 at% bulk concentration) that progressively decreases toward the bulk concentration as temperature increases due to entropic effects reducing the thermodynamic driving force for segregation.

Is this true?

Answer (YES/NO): YES